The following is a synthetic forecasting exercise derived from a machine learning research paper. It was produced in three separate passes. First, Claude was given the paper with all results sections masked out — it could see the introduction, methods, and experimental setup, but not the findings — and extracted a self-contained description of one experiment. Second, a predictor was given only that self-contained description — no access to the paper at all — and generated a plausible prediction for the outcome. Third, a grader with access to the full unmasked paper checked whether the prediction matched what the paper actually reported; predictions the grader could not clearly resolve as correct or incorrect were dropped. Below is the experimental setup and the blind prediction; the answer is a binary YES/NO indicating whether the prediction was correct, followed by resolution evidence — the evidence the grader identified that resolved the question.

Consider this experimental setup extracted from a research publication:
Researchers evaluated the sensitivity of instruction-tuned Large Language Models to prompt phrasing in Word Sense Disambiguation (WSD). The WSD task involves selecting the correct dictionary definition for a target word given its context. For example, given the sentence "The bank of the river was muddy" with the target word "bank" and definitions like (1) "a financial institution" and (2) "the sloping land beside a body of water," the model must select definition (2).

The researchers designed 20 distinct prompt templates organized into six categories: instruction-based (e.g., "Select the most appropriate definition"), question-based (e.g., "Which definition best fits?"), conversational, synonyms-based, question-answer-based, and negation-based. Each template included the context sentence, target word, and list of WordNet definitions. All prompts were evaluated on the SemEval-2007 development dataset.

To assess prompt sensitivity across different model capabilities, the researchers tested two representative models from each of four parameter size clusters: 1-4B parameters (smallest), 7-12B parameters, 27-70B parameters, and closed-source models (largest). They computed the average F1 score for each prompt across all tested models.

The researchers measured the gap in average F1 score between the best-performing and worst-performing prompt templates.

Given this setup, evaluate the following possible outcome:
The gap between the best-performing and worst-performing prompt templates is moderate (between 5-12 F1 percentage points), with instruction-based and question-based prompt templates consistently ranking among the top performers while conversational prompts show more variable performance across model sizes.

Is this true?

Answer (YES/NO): NO